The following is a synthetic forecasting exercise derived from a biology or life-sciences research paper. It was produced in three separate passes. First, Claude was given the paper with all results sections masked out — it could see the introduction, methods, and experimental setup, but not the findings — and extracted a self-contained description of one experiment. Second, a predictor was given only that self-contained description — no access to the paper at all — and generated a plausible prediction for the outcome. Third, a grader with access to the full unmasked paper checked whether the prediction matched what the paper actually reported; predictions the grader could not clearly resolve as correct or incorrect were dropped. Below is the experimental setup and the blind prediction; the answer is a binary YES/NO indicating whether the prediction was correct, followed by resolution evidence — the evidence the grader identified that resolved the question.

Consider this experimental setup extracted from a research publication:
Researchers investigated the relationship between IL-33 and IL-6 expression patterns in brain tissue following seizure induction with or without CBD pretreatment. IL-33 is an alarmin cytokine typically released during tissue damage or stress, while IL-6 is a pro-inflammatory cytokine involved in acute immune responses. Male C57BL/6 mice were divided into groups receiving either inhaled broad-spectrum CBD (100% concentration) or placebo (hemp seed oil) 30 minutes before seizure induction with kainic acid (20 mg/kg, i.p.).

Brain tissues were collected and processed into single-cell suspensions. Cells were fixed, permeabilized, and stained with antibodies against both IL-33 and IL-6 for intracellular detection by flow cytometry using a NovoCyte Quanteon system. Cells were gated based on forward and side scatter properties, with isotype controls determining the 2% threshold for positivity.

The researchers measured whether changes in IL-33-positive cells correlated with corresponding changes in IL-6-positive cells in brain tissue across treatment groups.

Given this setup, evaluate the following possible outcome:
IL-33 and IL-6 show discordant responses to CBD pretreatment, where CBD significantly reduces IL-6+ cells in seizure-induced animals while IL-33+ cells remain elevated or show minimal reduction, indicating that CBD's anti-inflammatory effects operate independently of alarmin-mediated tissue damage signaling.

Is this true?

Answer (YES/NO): NO